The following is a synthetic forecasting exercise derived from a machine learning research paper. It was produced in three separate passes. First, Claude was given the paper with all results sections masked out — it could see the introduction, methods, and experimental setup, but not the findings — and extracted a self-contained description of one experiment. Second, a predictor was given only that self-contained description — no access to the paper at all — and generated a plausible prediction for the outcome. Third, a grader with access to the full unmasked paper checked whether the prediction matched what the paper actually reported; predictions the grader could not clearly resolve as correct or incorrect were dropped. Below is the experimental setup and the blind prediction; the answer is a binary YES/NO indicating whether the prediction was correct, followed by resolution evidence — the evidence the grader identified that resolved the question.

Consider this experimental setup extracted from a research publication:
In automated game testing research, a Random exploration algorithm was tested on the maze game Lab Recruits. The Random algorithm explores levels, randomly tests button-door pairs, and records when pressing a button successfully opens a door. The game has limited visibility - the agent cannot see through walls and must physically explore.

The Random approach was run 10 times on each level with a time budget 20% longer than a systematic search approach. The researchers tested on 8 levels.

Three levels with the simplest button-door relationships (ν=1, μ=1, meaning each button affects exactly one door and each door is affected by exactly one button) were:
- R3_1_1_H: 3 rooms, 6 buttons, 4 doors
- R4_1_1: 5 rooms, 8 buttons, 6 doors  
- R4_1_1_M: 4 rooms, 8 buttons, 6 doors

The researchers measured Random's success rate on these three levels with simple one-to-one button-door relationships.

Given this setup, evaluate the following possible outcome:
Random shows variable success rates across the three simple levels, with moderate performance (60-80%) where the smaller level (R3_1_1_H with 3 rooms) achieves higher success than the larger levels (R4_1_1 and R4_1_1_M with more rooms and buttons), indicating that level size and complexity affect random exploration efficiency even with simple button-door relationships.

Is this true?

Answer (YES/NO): NO